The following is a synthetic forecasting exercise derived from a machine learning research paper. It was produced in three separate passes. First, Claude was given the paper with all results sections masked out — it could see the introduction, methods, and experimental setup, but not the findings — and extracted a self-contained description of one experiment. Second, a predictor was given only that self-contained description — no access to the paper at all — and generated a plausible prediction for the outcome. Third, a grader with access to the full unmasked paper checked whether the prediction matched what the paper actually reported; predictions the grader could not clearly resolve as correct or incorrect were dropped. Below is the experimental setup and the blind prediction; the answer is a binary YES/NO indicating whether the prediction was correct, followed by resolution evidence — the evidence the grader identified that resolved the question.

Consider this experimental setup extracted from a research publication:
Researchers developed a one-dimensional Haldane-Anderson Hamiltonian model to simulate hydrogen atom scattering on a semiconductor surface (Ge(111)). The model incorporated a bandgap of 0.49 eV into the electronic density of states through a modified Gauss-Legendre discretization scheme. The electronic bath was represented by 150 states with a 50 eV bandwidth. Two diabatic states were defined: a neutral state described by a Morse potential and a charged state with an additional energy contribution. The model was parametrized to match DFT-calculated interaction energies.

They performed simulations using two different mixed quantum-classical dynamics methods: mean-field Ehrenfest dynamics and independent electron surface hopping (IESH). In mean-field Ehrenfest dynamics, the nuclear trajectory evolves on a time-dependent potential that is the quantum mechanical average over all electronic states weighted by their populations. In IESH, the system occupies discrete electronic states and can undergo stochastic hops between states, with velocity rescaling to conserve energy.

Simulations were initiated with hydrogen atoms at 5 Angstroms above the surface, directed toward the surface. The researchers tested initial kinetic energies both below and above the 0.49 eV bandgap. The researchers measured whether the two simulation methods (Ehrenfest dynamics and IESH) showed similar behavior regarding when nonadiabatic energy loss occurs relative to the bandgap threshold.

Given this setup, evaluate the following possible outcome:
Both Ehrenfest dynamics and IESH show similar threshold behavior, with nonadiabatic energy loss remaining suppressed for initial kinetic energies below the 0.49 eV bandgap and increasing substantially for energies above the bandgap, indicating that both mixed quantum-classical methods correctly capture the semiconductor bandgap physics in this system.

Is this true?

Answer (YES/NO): NO